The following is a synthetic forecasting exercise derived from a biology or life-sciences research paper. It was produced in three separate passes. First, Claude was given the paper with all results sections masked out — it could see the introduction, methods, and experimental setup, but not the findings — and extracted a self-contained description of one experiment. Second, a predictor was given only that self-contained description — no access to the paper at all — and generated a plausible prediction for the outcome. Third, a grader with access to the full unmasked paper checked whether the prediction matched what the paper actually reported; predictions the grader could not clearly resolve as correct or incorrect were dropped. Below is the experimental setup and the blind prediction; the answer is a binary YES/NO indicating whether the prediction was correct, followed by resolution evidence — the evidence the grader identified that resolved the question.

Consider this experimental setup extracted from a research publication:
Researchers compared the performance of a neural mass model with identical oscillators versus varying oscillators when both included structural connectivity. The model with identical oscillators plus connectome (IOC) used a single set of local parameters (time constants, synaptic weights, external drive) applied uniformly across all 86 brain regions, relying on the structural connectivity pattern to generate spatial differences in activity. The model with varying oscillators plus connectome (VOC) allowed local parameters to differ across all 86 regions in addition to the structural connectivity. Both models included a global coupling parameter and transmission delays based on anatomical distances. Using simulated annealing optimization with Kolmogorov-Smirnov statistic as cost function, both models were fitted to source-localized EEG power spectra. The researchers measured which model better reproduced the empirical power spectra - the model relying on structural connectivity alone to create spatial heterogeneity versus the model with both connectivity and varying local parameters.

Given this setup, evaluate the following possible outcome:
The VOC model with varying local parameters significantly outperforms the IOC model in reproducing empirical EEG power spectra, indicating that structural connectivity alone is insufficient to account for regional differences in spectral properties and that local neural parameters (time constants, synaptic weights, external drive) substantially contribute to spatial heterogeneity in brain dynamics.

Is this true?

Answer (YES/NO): NO